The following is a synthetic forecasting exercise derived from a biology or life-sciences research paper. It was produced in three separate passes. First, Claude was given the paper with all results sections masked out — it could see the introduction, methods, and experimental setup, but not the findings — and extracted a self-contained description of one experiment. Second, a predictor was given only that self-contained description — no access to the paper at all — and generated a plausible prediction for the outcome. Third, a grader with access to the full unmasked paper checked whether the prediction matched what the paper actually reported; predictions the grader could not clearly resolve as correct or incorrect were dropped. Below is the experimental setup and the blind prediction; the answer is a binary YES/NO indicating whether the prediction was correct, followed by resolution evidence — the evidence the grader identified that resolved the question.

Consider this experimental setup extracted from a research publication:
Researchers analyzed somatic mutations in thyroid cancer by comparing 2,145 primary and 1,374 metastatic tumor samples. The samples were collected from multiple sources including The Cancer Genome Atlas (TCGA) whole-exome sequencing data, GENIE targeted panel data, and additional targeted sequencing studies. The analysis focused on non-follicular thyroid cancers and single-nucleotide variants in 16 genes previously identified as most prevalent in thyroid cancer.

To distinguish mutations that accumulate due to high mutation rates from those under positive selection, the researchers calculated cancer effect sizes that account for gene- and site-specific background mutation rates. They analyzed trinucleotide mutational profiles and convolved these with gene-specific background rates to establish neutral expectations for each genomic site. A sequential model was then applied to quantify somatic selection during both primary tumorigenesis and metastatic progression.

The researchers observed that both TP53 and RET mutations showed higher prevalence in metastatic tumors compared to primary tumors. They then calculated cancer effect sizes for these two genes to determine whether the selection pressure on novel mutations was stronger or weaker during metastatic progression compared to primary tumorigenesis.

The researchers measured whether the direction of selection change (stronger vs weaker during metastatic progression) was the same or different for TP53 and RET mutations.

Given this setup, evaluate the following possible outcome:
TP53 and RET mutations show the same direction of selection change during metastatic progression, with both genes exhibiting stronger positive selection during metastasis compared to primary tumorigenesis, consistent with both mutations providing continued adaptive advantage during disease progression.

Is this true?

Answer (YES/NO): NO